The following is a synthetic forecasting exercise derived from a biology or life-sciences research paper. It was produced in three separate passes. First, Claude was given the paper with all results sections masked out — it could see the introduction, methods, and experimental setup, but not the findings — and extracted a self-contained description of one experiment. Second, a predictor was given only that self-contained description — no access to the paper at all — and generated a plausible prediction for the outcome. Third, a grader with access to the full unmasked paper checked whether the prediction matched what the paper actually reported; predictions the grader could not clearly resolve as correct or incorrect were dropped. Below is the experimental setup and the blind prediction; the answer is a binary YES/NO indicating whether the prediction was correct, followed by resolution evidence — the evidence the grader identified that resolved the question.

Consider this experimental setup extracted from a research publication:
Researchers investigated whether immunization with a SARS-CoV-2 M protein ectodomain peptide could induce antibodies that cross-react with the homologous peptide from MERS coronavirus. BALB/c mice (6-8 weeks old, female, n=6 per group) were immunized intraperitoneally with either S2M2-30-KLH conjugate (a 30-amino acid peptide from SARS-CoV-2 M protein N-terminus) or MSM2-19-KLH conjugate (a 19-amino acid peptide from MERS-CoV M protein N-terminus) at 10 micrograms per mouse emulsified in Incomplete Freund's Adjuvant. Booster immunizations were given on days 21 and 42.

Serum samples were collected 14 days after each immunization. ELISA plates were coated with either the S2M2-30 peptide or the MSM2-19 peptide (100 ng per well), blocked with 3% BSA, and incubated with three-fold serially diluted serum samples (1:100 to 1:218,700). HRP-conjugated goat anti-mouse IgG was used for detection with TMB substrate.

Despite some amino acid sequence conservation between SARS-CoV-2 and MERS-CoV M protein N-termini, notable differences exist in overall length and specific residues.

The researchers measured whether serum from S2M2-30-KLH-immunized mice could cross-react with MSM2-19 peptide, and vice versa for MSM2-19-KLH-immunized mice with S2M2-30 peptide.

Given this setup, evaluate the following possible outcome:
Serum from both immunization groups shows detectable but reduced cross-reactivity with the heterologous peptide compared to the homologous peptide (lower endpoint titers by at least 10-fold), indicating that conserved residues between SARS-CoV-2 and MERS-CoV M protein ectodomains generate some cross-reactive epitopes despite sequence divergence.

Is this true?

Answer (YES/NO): NO